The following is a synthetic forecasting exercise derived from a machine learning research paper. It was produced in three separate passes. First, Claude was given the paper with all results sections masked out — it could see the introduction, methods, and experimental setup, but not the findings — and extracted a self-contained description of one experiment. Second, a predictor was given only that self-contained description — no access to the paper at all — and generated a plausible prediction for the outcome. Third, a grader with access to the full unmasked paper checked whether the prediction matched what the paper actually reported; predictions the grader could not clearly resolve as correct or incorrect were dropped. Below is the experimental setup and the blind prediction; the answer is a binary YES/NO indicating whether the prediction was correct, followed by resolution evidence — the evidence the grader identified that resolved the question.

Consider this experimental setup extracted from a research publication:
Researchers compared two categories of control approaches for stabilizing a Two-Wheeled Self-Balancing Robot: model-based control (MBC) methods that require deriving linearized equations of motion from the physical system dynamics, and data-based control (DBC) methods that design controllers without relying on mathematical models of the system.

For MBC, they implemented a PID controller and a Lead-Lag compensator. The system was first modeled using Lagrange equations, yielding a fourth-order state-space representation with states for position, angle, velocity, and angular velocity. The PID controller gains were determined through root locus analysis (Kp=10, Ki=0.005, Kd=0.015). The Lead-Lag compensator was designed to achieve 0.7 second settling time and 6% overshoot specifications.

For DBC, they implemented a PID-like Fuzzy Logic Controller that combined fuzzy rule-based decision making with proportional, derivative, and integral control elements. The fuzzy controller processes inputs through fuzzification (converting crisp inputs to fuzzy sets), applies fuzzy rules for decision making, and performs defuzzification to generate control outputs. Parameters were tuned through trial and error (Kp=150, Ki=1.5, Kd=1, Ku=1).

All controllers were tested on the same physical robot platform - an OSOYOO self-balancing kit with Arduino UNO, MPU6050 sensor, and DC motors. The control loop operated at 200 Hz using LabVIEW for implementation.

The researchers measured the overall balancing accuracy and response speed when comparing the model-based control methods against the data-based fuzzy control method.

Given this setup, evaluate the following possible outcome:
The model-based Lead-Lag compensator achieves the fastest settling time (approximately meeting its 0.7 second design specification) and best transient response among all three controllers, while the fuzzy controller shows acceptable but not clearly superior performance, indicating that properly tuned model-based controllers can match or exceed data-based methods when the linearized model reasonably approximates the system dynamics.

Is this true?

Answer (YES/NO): NO